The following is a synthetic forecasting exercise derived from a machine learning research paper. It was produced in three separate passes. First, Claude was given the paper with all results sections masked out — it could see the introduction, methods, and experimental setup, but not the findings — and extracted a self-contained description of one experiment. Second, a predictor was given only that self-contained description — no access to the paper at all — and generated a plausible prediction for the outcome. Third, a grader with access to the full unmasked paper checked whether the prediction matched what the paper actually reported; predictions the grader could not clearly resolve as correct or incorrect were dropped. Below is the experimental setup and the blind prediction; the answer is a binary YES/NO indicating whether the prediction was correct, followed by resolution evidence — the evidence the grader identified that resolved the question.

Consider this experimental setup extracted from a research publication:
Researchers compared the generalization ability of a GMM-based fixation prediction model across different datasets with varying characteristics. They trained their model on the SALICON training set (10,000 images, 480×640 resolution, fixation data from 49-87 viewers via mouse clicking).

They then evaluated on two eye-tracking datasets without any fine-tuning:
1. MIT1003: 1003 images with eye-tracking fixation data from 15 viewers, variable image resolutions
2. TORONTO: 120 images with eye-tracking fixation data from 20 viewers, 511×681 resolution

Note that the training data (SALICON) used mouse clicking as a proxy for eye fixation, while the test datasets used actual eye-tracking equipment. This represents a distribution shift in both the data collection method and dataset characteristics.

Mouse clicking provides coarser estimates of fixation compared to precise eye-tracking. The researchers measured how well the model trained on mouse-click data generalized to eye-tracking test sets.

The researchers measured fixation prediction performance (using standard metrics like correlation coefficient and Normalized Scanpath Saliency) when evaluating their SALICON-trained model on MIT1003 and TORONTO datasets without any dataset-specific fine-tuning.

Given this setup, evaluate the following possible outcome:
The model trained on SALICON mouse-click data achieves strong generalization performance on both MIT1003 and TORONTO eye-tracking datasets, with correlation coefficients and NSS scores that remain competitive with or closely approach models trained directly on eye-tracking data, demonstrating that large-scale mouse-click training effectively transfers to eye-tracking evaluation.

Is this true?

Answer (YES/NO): YES